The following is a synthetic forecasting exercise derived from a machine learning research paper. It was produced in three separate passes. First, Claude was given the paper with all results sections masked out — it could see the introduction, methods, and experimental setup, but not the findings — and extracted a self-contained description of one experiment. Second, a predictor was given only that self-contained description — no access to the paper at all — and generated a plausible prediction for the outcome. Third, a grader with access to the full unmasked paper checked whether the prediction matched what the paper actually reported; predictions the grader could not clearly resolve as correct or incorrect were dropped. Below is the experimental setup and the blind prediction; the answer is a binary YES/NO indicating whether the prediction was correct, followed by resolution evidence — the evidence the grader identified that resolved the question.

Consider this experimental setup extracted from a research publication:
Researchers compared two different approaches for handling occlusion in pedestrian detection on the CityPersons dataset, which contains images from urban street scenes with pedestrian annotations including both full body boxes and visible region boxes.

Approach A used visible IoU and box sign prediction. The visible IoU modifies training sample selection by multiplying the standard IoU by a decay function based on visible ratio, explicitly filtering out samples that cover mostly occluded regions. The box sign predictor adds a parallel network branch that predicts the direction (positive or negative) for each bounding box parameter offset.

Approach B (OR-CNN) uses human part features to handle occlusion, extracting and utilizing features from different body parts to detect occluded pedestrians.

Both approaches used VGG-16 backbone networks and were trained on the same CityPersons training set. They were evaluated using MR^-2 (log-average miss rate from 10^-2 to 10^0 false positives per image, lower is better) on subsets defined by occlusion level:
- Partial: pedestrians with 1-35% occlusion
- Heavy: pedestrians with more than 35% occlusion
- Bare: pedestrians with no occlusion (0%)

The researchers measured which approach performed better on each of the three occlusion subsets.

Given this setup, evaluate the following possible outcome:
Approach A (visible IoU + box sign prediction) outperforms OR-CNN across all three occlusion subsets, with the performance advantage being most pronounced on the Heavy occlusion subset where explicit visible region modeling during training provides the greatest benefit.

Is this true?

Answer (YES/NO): NO